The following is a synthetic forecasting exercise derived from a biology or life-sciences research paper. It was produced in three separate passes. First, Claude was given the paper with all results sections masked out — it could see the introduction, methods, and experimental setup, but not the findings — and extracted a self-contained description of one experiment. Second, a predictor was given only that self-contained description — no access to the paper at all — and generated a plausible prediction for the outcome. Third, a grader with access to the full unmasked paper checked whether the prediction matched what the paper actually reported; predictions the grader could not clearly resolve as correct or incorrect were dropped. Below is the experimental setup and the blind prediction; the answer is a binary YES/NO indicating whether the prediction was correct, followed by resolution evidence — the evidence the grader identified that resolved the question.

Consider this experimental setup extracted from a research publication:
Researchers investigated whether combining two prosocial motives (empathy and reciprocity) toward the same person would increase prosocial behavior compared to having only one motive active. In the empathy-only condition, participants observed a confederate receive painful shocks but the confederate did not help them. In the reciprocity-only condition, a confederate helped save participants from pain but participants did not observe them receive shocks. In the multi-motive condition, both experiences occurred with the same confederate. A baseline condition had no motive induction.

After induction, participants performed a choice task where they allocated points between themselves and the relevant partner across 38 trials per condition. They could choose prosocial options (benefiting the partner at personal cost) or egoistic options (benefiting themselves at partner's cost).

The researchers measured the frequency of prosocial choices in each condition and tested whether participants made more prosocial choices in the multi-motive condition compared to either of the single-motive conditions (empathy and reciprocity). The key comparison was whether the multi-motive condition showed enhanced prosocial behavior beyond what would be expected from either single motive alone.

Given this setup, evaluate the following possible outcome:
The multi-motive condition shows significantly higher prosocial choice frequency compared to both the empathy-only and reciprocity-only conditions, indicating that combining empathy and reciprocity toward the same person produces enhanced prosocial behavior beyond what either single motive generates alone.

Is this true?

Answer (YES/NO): NO